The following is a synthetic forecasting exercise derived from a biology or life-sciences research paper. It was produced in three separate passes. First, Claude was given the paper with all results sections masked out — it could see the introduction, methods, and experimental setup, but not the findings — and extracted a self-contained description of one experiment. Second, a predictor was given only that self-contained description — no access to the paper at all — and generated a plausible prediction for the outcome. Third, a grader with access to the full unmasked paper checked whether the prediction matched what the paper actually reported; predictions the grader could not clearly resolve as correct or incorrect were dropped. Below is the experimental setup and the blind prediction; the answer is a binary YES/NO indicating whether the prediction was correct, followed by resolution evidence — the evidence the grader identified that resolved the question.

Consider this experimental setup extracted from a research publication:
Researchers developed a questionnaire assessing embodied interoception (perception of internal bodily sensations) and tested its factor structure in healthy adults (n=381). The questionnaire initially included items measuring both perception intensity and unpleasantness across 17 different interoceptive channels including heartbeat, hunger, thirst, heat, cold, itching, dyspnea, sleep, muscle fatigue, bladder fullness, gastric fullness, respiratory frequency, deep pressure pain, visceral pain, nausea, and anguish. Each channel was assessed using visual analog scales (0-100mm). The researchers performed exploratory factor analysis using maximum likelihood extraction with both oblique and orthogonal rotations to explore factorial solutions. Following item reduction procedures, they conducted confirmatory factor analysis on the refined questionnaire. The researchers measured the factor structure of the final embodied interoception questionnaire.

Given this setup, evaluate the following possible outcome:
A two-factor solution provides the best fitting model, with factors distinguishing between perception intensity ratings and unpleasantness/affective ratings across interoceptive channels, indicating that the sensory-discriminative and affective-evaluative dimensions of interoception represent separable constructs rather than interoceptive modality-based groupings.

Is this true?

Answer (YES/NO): NO